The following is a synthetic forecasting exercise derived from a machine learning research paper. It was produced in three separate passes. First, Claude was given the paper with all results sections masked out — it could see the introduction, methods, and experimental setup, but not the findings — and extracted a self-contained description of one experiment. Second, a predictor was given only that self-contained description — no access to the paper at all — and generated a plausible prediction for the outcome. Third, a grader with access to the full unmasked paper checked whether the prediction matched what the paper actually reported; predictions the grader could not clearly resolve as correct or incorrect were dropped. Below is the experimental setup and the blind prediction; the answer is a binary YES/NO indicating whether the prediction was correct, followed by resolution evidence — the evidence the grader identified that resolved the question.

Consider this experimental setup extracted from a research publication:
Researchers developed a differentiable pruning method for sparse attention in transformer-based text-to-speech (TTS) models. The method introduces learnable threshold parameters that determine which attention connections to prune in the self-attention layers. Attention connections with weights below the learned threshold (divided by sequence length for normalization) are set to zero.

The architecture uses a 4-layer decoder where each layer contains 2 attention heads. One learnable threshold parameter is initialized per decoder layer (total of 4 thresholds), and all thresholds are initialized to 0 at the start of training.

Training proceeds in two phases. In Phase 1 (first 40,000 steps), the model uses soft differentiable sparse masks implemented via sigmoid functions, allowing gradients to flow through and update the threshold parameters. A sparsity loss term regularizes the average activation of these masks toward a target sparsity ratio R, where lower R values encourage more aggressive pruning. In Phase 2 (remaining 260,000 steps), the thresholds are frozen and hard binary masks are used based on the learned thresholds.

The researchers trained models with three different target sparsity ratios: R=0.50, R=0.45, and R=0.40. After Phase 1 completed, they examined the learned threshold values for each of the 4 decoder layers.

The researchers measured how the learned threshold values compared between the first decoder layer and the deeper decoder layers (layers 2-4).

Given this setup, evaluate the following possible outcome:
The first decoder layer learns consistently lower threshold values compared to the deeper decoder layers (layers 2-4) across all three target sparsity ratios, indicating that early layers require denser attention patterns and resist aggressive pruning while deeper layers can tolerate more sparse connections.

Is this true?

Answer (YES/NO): YES